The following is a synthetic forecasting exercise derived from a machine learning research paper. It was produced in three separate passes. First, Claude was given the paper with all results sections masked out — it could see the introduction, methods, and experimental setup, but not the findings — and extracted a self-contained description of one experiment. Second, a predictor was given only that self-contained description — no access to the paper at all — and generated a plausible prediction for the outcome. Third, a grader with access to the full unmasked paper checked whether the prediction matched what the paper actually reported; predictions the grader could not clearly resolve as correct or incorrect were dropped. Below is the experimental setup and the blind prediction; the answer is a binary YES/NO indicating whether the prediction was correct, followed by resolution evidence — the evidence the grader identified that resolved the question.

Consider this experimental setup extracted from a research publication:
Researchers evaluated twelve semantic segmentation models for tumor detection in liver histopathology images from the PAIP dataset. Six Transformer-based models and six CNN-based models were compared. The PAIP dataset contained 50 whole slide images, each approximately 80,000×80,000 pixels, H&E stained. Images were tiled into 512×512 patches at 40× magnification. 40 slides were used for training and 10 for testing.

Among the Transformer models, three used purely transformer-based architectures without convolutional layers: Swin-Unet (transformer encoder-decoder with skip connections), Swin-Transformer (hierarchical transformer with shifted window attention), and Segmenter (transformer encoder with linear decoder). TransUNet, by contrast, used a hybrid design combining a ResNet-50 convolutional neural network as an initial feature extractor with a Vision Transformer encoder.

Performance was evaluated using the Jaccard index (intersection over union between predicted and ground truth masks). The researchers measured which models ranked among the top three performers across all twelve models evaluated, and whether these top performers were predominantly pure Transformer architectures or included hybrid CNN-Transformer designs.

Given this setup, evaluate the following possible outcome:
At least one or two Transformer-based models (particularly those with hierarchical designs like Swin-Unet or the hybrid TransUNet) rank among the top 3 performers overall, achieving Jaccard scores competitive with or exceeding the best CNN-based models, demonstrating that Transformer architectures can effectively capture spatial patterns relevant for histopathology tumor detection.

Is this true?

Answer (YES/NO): YES